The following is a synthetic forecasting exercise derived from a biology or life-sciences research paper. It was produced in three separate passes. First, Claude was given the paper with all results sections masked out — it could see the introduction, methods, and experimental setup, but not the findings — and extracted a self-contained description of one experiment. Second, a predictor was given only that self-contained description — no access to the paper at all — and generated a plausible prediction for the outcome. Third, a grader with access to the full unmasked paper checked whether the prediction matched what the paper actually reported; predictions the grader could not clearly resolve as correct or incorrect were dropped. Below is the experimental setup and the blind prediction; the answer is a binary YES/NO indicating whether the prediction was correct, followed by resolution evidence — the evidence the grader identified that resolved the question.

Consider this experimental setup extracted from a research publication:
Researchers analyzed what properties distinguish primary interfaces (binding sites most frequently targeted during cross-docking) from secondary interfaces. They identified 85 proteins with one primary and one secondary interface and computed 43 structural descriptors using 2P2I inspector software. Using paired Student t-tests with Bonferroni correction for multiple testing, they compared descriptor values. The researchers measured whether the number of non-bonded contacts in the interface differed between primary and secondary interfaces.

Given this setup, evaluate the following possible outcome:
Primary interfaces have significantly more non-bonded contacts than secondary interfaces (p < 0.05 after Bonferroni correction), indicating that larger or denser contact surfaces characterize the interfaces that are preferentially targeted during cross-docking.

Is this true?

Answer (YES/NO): YES